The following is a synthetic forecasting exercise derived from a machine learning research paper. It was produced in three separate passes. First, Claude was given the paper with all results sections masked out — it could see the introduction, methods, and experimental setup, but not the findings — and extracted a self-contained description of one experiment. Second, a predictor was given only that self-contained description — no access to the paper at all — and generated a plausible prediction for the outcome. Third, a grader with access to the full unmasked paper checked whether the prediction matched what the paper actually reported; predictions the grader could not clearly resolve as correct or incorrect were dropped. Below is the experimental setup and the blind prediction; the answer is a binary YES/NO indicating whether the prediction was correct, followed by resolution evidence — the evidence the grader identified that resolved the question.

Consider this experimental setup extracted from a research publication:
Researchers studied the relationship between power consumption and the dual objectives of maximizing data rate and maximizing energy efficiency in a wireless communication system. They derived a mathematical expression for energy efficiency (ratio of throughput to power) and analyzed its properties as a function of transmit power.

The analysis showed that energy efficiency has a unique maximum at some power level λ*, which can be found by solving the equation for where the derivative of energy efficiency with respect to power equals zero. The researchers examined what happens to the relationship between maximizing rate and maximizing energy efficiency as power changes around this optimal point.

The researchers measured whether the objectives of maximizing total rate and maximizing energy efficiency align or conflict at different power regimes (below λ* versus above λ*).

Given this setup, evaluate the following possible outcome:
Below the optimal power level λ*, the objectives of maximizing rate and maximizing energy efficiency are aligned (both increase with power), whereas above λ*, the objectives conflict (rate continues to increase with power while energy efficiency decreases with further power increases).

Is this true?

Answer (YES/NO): YES